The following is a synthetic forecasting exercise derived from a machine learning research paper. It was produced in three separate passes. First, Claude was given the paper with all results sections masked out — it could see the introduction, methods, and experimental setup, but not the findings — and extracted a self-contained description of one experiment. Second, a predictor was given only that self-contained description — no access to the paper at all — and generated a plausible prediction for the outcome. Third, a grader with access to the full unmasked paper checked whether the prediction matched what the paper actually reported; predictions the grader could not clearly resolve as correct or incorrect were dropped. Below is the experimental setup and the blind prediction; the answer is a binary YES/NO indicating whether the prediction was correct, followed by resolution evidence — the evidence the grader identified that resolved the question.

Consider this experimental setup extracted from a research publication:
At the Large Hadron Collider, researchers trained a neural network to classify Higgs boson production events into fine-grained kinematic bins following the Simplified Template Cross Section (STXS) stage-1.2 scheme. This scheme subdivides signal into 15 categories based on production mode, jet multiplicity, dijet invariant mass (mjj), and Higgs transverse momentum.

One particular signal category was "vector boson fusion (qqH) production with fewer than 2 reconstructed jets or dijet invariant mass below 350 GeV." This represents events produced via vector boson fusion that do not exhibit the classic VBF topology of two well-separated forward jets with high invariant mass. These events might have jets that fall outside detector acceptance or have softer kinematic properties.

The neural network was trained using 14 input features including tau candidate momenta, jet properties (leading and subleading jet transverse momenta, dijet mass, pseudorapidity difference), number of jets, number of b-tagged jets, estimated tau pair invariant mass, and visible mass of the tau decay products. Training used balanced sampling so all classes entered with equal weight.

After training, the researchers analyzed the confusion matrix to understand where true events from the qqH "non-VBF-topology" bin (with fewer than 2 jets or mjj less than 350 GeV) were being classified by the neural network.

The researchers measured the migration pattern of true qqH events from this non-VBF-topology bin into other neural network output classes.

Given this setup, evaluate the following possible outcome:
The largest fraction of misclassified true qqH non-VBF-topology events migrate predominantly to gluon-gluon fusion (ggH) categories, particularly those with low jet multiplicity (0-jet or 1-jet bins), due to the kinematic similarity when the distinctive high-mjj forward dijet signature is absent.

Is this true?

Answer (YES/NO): NO